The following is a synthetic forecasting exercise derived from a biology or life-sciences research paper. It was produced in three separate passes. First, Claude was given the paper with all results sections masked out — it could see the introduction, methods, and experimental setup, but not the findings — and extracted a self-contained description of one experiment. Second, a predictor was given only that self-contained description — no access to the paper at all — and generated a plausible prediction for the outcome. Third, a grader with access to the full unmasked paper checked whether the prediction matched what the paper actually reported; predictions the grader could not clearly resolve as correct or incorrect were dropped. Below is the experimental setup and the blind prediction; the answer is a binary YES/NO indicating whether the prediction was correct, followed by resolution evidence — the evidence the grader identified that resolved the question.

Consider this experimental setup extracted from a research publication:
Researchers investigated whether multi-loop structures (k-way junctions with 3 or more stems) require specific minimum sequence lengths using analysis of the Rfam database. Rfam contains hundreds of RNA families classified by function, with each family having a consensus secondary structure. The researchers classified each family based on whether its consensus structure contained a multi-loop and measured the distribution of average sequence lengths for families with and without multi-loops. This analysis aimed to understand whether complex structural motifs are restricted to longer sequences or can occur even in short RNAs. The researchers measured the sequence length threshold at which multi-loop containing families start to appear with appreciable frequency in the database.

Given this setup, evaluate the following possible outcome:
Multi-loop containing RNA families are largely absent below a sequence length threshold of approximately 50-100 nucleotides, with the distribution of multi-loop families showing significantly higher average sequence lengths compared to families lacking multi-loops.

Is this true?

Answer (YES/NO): NO